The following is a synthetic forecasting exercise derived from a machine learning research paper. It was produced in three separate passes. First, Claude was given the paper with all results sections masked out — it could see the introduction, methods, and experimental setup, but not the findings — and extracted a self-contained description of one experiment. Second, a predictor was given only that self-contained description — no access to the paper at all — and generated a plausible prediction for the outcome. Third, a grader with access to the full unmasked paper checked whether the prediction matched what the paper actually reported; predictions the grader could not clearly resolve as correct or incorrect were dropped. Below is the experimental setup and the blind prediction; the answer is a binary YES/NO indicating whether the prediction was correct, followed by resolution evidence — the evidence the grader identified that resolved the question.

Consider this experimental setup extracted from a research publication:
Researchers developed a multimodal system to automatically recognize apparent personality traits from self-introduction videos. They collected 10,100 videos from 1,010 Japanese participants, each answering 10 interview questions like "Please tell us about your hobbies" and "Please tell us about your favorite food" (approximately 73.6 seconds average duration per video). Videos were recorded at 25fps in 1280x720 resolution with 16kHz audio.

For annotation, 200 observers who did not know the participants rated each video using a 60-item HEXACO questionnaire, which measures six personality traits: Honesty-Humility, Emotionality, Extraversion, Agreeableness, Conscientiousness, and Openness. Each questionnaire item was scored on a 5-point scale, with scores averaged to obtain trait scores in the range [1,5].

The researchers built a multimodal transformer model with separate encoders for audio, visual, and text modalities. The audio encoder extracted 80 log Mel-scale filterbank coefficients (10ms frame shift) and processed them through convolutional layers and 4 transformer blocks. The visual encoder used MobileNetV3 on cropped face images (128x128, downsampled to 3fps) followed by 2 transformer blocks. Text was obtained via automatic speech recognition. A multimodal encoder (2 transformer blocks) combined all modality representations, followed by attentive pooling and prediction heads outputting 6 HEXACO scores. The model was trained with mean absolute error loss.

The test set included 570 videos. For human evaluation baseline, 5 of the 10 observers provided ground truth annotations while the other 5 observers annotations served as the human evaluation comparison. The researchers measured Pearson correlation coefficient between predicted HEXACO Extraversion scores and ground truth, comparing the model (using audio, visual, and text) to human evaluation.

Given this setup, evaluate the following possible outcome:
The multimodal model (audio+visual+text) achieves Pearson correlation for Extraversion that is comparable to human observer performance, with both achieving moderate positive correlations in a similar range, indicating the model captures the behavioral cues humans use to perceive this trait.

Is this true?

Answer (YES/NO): YES